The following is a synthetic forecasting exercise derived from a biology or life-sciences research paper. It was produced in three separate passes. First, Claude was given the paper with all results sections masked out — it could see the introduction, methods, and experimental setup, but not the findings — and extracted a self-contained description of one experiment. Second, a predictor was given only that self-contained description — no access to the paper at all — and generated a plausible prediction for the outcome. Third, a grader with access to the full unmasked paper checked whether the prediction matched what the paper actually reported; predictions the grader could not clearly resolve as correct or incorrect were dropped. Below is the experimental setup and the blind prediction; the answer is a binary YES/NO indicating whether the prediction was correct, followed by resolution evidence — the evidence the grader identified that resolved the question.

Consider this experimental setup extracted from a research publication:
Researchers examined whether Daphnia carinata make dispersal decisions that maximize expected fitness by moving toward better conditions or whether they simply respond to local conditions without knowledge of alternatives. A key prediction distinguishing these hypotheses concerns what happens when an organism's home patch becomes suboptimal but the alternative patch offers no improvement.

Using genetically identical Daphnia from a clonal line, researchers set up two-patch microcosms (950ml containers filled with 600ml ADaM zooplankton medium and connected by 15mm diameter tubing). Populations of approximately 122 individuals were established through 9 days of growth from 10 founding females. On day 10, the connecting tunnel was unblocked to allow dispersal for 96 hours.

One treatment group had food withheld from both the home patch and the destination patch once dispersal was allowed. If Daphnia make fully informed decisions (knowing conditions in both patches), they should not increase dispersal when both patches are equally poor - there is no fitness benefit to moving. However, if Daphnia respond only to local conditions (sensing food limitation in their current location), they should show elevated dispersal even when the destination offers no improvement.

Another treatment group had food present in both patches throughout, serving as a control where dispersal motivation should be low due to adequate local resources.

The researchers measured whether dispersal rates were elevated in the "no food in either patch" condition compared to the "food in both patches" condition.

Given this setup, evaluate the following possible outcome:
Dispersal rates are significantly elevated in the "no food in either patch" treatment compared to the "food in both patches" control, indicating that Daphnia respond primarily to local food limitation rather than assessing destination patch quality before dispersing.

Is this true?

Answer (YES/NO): YES